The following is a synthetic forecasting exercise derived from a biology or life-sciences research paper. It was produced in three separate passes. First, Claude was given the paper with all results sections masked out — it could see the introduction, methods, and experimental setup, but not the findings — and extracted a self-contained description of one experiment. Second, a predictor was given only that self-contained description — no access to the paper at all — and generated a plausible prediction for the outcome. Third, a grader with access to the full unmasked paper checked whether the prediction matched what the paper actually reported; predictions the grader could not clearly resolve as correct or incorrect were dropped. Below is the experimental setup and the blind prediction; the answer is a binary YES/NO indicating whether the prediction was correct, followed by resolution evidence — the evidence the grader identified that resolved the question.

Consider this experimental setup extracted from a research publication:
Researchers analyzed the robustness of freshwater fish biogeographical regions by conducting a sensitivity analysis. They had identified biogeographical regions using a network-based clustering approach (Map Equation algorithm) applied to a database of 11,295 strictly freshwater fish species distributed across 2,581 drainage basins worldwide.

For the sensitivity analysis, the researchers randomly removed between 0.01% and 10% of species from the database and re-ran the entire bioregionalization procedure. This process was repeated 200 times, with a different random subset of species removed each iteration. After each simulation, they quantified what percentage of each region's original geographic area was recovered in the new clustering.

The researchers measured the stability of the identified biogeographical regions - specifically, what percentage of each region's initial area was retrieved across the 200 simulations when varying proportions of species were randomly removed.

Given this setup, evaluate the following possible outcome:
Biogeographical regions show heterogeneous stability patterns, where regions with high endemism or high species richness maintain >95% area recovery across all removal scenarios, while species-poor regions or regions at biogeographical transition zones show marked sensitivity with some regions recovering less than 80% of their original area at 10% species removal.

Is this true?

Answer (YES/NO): NO